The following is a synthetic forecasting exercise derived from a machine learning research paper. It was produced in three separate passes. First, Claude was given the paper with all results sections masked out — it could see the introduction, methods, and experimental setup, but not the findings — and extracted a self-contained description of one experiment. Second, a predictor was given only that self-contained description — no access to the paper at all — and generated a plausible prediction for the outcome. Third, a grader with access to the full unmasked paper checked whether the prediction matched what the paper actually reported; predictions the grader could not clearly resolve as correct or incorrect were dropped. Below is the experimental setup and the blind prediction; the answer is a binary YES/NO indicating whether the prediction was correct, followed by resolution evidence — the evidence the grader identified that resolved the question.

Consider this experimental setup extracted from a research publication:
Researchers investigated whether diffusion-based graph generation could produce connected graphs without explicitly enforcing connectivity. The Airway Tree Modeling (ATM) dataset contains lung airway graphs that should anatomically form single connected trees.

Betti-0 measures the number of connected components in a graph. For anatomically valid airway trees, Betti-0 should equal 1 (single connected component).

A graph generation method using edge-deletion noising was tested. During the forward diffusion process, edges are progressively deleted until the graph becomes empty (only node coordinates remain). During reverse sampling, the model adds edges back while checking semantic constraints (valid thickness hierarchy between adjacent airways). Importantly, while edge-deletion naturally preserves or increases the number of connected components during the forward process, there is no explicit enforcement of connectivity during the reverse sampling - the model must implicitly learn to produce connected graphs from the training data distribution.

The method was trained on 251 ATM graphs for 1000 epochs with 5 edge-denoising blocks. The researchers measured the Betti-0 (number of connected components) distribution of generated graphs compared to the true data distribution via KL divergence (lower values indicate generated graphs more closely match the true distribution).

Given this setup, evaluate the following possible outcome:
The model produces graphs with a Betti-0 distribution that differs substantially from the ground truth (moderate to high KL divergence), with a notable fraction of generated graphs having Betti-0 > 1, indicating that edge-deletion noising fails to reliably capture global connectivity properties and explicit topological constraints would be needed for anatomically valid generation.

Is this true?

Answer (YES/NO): YES